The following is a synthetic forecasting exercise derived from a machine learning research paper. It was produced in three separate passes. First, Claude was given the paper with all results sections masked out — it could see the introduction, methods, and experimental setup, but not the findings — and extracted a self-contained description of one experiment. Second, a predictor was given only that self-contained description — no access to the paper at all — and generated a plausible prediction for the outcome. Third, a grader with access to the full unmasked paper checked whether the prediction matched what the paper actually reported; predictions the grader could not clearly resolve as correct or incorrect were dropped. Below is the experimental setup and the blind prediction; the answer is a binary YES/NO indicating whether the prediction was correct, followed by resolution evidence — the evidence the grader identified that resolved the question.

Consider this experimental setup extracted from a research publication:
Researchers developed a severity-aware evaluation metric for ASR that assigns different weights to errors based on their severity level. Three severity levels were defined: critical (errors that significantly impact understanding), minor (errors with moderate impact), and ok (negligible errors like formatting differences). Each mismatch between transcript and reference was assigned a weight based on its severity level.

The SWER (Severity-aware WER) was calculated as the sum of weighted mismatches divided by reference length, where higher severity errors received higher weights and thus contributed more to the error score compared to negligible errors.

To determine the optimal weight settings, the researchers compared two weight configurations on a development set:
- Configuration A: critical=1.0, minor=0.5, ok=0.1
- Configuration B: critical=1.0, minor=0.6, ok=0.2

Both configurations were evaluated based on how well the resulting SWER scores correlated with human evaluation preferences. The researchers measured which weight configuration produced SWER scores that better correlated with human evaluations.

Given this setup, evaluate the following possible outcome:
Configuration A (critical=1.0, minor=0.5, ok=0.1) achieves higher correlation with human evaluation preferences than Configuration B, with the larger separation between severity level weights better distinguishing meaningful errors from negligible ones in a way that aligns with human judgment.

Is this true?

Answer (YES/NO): NO